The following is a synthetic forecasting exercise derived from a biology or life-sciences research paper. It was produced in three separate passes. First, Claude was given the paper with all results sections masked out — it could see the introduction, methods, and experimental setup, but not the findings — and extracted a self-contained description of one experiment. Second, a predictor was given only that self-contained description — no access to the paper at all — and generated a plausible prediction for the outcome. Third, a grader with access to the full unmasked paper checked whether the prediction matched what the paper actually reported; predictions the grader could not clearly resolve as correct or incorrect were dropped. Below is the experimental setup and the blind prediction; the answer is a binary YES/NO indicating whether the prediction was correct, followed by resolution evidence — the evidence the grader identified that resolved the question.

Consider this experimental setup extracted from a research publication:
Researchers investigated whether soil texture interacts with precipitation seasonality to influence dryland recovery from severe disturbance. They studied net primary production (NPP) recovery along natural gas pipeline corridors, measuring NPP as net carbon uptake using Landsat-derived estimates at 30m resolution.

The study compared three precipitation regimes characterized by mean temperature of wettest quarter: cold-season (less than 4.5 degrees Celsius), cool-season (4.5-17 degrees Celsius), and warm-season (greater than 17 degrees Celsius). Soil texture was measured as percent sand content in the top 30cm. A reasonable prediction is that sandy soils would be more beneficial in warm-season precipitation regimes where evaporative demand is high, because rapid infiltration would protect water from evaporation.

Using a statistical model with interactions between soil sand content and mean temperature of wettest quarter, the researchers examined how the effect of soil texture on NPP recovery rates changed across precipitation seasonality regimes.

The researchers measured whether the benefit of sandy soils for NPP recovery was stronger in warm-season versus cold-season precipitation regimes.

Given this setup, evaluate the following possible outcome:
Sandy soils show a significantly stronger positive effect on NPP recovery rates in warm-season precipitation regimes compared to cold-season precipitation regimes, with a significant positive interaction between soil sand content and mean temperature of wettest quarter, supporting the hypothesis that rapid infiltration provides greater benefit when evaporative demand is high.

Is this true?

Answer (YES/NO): NO